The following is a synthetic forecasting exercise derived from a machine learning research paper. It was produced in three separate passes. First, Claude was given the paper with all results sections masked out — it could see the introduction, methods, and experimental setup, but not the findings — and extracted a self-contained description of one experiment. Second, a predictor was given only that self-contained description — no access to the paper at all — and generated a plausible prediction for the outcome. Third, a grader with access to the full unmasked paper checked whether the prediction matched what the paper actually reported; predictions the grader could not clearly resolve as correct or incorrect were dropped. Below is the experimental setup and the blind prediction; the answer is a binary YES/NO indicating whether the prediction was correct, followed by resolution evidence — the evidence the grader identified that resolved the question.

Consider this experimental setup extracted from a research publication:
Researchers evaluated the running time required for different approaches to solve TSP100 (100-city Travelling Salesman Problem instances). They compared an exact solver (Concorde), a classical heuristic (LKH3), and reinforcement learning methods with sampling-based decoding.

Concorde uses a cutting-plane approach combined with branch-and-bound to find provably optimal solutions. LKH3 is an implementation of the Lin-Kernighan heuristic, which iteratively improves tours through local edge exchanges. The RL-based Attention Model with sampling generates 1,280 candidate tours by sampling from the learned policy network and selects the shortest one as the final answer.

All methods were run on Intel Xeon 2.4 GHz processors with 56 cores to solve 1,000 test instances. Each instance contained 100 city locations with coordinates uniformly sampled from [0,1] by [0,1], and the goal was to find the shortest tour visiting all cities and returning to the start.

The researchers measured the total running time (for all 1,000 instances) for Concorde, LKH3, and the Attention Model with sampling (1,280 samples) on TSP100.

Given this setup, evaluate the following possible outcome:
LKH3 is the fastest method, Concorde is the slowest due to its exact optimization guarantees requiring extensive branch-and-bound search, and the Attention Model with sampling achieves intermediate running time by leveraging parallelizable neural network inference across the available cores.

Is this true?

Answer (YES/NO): NO